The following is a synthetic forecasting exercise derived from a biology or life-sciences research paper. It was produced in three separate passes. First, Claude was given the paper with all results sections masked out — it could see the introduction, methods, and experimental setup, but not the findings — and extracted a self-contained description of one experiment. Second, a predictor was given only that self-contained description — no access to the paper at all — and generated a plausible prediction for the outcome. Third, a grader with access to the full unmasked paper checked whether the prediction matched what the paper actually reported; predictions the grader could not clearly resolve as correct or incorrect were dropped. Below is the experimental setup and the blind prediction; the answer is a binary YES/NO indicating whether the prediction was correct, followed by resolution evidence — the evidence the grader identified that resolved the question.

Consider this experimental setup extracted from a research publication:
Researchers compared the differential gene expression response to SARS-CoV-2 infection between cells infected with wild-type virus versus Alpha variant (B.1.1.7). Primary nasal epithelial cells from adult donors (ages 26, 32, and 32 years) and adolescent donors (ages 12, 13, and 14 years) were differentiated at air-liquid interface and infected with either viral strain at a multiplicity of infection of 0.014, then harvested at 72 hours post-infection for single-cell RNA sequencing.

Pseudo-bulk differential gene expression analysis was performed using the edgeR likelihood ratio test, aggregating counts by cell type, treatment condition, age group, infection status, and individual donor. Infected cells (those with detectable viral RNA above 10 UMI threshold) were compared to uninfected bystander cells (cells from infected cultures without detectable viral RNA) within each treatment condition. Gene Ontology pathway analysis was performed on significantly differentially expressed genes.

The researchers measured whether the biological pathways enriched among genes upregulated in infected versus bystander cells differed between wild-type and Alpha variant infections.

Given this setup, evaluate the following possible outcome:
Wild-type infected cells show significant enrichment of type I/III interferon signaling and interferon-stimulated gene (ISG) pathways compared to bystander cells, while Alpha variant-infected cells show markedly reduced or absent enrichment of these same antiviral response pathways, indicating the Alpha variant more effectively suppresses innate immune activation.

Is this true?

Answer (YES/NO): NO